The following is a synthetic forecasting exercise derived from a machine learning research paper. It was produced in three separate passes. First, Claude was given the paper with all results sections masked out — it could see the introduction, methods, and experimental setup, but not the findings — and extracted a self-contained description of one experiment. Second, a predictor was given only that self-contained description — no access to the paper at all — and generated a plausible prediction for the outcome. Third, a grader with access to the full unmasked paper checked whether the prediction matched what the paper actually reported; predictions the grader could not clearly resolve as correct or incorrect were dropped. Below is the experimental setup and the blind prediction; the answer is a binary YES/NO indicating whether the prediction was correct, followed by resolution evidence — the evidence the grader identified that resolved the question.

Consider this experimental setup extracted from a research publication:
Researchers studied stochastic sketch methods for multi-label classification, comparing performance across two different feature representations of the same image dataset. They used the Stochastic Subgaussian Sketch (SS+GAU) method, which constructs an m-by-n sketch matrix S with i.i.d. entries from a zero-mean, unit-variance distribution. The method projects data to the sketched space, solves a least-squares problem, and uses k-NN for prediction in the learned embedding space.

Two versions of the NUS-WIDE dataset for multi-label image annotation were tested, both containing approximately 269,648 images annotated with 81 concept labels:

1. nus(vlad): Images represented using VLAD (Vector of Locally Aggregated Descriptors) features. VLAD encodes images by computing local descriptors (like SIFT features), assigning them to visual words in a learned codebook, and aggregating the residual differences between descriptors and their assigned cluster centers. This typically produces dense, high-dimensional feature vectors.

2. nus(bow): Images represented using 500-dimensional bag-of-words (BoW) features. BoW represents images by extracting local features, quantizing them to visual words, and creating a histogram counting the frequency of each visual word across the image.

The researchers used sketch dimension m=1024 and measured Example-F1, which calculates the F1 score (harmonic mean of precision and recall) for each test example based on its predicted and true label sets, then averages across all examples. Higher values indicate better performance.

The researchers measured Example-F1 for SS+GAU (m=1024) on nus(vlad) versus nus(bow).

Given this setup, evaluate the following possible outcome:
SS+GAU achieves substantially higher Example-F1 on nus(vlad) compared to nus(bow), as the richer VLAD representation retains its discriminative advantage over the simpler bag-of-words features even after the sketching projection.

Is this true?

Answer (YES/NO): YES